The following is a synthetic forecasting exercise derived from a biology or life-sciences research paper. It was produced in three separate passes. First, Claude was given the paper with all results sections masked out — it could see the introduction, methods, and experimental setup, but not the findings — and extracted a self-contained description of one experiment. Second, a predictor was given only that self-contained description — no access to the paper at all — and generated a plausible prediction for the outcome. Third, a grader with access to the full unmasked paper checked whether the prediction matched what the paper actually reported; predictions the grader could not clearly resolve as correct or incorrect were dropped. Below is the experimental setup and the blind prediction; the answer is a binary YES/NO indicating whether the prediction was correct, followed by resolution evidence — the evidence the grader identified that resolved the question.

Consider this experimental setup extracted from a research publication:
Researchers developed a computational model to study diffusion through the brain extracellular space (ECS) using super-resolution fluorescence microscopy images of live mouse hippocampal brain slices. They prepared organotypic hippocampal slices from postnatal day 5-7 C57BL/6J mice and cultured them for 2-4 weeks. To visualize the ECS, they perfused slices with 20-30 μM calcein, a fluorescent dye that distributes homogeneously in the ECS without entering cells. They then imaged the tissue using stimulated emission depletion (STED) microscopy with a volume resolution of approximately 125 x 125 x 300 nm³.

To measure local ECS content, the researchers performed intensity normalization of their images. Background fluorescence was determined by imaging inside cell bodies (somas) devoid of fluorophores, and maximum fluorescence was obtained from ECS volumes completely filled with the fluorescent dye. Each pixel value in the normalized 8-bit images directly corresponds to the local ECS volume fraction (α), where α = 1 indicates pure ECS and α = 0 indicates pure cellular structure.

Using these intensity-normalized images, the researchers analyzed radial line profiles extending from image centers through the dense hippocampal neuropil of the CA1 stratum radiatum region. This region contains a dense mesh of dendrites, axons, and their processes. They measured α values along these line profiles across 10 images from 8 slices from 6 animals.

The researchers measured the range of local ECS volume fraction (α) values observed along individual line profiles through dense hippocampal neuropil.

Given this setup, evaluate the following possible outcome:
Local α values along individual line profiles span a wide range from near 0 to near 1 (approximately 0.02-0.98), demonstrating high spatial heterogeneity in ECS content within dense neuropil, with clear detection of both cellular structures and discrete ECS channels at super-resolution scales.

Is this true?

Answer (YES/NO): NO